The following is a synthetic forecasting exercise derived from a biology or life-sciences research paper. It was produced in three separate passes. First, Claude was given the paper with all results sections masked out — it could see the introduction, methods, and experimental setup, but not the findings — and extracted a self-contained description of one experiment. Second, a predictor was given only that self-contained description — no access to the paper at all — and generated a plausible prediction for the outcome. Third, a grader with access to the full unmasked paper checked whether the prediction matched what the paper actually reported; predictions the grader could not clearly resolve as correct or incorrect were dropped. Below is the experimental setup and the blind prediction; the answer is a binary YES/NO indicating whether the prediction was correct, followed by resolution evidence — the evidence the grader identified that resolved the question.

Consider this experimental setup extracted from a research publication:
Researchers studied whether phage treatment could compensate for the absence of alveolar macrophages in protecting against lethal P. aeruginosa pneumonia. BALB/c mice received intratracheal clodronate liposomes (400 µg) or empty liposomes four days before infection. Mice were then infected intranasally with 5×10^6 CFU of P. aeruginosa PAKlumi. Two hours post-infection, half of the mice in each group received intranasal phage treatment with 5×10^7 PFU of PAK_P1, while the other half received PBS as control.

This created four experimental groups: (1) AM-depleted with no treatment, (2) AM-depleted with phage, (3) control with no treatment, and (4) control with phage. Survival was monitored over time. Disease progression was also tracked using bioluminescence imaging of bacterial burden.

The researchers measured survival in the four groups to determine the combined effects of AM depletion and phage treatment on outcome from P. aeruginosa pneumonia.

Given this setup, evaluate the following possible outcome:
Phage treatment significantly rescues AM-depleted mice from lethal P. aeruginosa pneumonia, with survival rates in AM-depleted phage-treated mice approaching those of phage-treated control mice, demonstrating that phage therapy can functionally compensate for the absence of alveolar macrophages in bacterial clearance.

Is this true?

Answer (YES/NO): YES